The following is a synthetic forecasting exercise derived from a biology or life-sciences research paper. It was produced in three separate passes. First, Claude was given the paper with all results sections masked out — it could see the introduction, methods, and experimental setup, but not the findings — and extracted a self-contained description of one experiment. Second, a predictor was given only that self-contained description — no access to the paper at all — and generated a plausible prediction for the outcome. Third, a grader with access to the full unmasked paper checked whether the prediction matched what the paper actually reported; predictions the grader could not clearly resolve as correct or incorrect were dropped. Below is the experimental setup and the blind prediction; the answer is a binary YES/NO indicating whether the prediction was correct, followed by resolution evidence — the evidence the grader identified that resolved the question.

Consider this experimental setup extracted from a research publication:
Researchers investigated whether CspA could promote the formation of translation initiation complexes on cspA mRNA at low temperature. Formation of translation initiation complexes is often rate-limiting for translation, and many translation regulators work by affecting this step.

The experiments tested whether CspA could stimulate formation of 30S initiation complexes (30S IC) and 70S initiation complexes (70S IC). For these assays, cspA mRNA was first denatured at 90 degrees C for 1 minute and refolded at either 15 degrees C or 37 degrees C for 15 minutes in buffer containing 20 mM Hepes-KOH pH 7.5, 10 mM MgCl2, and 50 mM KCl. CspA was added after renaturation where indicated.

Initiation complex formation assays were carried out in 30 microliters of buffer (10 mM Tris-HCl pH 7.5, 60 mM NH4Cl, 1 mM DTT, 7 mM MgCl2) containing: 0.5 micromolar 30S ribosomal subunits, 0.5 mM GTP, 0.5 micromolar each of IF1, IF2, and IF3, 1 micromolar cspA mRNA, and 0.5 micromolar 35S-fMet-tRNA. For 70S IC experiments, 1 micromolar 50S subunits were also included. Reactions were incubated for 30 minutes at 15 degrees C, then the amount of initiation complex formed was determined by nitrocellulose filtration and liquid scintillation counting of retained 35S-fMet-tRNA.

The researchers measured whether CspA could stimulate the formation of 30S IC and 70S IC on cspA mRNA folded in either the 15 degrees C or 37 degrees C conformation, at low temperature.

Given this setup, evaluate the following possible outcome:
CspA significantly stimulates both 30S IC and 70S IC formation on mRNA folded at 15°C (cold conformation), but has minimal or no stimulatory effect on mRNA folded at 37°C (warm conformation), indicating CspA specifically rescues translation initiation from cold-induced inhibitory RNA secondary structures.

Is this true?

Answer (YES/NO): NO